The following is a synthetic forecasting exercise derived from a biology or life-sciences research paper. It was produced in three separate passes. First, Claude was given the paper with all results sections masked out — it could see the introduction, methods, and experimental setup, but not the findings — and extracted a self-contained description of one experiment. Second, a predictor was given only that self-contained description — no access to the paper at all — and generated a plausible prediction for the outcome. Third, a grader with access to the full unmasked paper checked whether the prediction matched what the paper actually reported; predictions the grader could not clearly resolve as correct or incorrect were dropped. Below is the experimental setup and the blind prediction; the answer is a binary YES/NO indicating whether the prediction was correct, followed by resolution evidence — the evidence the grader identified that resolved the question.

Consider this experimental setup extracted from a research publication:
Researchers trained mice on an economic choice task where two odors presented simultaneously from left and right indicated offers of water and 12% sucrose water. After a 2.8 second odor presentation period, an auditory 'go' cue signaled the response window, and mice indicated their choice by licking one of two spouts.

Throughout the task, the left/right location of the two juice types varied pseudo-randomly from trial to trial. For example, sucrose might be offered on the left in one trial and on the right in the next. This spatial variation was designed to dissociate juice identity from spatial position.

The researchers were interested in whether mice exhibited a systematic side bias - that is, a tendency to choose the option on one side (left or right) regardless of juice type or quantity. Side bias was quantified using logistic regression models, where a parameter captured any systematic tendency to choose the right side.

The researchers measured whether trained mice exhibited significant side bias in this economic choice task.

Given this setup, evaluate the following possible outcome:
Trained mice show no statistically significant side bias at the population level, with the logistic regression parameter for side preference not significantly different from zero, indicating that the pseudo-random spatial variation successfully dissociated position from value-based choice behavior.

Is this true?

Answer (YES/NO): NO